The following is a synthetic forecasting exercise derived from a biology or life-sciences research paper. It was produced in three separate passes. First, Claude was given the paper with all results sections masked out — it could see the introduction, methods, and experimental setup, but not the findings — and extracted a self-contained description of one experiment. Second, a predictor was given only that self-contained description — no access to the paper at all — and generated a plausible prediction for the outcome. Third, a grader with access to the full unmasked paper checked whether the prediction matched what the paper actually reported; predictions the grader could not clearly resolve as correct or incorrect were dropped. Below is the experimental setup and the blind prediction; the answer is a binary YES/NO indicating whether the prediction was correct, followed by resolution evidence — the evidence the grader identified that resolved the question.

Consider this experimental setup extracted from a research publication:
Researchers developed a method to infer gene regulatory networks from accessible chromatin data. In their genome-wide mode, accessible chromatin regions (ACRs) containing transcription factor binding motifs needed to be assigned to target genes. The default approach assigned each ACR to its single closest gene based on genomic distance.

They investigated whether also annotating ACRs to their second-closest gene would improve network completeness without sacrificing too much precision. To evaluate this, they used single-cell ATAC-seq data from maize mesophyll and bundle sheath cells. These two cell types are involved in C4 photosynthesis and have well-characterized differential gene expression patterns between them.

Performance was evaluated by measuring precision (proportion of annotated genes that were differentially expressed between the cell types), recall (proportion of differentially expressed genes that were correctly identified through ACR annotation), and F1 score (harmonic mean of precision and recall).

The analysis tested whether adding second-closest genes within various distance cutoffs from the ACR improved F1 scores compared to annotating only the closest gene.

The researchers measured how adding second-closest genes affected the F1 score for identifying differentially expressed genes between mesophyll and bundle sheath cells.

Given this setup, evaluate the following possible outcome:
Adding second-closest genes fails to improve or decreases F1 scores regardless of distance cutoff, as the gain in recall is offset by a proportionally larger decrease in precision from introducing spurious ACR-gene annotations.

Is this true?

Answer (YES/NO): YES